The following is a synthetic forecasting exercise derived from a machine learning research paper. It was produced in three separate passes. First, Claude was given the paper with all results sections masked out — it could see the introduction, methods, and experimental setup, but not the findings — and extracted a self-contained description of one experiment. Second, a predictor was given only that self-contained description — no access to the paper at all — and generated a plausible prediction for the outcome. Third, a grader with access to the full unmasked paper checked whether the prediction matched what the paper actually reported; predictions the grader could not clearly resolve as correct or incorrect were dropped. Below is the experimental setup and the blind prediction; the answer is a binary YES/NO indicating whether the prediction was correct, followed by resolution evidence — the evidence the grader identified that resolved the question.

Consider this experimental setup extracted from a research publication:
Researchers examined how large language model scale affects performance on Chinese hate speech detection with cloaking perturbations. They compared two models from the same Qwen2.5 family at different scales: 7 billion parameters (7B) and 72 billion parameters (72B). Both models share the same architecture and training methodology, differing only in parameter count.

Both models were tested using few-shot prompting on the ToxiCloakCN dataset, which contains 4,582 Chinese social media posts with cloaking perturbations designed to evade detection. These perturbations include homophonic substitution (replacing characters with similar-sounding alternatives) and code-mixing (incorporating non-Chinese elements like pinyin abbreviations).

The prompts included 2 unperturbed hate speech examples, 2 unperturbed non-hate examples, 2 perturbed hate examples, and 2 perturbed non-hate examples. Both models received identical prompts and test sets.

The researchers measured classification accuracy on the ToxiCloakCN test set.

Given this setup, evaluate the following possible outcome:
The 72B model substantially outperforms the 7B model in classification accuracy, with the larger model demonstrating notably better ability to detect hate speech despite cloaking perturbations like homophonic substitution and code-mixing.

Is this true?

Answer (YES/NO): YES